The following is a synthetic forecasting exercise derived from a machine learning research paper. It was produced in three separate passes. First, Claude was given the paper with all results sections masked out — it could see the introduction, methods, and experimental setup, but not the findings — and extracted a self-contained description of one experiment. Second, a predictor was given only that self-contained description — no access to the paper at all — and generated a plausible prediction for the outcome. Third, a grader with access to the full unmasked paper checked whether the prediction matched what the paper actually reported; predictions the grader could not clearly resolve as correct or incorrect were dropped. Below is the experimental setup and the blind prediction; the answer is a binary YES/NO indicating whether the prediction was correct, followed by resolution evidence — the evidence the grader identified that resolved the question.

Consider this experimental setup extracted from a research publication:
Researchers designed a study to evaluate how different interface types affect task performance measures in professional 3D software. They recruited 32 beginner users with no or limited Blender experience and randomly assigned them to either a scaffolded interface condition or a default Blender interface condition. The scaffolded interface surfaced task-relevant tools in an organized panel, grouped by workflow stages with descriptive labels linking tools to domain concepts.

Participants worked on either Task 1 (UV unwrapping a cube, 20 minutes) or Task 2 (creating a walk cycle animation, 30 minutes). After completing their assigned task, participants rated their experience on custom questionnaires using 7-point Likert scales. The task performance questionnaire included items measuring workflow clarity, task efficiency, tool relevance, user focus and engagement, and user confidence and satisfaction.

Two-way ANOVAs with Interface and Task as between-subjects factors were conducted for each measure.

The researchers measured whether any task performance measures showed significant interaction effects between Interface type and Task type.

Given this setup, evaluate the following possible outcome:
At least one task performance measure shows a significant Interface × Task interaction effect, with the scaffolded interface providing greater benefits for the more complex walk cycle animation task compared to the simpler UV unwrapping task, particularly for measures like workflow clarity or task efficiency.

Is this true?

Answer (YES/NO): NO